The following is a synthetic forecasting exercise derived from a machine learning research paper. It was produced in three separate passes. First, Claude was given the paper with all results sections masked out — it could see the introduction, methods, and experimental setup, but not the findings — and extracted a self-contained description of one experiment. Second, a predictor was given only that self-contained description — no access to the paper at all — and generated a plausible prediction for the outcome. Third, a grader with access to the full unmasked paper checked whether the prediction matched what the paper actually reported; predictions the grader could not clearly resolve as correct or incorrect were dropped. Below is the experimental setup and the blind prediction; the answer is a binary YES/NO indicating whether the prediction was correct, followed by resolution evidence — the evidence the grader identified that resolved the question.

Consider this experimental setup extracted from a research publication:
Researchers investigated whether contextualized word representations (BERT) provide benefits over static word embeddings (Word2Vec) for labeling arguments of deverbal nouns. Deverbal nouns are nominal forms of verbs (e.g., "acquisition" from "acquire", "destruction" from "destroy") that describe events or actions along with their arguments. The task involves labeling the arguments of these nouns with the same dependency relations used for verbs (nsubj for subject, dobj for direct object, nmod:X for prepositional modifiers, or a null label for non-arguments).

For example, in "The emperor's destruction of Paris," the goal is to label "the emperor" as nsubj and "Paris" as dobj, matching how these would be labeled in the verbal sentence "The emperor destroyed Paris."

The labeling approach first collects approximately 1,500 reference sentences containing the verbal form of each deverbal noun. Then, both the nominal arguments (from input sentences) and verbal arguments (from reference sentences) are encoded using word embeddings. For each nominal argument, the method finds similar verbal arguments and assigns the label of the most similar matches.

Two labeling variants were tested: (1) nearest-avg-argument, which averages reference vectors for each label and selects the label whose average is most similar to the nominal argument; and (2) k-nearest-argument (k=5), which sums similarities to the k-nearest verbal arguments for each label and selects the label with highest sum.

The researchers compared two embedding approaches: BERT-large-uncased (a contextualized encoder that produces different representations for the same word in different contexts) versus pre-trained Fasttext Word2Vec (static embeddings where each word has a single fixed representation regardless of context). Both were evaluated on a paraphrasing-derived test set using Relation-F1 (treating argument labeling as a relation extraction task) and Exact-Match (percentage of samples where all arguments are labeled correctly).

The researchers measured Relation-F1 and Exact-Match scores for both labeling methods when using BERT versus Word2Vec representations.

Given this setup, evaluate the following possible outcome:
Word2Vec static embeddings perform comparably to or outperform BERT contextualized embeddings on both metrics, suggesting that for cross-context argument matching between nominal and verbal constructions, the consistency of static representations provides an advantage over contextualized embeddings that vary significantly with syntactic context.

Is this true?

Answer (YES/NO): NO